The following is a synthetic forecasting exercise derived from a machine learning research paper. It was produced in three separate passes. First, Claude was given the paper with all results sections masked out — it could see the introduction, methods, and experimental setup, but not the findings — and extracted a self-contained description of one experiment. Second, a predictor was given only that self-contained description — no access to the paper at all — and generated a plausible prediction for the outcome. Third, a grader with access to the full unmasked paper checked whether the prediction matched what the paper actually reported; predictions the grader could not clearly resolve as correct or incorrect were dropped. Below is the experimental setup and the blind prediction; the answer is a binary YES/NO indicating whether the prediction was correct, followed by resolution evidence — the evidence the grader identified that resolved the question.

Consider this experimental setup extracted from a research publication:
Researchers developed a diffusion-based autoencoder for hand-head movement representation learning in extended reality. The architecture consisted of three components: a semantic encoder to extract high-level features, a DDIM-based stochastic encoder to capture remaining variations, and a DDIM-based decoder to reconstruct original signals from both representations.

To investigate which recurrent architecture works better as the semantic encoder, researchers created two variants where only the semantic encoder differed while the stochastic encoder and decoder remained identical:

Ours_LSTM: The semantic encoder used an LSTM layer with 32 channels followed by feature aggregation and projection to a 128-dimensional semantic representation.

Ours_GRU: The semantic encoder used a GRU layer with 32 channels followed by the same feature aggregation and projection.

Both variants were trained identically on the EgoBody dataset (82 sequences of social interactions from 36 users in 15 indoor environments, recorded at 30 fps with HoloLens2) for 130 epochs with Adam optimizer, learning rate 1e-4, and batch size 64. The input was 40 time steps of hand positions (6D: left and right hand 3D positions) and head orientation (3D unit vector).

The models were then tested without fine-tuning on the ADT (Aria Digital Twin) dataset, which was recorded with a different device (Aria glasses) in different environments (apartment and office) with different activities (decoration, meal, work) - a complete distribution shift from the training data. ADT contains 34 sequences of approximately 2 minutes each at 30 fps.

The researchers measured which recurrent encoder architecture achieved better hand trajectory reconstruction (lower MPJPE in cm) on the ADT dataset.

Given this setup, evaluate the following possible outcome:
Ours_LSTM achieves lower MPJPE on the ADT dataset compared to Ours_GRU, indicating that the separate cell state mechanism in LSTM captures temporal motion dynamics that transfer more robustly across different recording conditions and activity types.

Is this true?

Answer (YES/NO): YES